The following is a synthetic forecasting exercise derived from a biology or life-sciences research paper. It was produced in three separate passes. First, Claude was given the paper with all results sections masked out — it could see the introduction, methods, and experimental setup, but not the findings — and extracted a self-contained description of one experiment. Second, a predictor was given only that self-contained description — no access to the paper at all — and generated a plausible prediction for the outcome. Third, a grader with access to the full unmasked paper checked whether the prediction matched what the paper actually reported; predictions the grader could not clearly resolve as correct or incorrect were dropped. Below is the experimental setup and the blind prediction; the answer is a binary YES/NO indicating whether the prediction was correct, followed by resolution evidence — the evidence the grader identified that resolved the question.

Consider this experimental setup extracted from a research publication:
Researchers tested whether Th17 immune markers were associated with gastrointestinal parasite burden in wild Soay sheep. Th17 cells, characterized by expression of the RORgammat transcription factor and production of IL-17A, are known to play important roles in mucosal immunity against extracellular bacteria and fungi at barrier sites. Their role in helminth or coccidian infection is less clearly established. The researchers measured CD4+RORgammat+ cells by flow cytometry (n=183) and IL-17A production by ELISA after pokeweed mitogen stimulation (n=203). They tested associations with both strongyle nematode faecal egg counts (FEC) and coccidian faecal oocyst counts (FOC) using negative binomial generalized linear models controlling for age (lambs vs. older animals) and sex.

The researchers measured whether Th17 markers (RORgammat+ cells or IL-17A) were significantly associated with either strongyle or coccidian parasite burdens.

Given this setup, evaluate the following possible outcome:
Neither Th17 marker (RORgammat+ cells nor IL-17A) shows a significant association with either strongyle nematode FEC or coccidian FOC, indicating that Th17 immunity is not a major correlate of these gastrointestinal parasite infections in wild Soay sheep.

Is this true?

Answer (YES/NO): NO